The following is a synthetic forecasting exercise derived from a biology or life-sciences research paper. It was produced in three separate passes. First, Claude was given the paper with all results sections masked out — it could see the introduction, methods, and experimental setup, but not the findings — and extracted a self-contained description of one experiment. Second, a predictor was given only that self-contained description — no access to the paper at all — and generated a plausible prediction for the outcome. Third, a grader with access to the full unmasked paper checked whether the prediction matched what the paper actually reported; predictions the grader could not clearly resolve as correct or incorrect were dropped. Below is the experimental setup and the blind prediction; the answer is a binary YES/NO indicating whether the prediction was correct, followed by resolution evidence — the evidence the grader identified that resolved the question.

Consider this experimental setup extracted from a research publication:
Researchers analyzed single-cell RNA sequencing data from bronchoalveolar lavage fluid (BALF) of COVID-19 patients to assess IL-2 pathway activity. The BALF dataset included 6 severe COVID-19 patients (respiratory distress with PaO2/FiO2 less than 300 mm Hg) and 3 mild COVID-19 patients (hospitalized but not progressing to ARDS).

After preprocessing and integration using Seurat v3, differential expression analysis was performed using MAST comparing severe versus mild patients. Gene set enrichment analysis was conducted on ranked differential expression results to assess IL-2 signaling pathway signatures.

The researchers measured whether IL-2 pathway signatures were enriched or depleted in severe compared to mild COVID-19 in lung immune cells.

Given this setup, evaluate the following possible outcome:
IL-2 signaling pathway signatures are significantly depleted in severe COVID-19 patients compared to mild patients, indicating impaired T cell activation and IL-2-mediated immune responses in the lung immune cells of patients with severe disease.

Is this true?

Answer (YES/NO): NO